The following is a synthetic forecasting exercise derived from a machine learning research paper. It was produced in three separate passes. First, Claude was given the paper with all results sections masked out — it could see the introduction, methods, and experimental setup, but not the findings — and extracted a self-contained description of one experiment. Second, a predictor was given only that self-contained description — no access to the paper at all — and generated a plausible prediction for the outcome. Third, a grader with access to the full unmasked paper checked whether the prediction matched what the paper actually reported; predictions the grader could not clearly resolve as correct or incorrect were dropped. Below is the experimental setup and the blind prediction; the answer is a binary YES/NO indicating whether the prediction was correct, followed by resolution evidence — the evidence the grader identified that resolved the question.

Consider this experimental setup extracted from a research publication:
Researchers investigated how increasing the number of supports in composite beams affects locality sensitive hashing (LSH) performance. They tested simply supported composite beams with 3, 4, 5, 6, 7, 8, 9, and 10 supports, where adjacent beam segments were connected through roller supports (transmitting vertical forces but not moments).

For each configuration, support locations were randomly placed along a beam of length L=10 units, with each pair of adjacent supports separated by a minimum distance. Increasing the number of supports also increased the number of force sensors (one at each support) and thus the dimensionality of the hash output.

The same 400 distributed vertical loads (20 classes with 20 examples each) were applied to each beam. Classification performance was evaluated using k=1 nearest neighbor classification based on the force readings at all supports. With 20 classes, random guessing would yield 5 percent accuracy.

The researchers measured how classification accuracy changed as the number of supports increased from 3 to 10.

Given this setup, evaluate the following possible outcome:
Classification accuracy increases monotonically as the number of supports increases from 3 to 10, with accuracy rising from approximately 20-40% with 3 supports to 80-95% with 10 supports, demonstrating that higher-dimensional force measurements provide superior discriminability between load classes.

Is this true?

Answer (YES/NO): NO